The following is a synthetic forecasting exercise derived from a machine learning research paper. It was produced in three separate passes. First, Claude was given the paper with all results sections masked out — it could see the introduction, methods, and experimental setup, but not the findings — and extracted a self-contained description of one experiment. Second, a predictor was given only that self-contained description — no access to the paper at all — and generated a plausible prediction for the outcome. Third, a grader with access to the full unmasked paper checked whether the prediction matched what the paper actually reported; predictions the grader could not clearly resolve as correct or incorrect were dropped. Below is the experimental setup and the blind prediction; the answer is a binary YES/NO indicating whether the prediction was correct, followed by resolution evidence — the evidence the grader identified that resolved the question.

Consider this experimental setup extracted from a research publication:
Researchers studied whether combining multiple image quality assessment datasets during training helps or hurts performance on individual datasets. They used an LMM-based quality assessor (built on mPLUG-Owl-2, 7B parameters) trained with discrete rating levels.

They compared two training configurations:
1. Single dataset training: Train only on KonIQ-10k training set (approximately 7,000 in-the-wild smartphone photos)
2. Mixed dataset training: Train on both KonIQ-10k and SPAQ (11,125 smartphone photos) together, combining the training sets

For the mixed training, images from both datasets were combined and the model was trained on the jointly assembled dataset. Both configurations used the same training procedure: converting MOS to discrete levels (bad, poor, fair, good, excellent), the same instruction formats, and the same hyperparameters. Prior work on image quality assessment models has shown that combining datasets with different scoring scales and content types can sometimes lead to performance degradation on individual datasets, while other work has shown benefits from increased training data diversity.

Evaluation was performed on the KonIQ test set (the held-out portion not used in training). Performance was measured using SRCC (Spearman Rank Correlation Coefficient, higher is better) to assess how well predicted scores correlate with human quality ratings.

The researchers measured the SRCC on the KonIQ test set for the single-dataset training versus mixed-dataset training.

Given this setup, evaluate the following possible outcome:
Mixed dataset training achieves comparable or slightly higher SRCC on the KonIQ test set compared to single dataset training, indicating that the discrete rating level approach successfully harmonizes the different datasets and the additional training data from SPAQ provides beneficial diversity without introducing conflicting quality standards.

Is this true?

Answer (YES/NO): YES